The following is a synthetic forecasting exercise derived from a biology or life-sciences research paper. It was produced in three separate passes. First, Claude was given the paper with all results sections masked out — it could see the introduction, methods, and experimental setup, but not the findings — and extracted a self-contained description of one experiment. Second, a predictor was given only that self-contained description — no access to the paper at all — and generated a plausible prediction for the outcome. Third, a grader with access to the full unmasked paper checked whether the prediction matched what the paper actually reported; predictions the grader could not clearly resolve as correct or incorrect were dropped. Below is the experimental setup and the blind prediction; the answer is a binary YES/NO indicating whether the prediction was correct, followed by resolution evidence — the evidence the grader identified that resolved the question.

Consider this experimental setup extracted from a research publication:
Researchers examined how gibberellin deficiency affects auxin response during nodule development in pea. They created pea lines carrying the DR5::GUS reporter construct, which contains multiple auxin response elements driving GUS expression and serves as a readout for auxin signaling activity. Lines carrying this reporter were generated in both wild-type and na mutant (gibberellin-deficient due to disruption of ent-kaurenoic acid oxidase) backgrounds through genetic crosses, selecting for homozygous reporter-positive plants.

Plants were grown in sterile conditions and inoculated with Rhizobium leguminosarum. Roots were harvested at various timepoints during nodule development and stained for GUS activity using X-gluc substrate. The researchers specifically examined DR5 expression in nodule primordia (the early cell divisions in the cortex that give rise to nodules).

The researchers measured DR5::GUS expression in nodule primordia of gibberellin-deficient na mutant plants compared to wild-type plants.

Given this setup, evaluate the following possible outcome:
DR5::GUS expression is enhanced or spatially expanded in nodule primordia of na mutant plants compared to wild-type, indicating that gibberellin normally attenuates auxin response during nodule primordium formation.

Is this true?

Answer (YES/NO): NO